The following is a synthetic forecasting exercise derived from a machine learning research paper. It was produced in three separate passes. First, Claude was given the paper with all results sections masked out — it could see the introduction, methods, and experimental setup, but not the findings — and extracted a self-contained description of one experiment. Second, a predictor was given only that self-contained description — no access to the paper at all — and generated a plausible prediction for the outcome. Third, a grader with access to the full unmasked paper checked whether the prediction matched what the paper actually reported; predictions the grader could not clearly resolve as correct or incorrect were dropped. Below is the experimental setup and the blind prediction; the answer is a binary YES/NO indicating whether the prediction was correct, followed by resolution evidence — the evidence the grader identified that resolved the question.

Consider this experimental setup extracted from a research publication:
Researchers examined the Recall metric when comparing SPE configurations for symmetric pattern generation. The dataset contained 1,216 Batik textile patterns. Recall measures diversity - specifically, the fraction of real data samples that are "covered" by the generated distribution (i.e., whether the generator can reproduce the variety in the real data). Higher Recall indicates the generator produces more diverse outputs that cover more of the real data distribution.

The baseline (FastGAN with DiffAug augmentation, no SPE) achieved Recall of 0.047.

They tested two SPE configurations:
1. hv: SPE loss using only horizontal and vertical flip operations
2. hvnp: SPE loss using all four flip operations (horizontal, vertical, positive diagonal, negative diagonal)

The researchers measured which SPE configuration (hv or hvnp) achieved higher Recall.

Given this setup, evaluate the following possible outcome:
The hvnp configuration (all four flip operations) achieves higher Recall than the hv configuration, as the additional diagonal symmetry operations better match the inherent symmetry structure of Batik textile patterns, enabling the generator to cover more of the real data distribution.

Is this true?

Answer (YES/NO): NO